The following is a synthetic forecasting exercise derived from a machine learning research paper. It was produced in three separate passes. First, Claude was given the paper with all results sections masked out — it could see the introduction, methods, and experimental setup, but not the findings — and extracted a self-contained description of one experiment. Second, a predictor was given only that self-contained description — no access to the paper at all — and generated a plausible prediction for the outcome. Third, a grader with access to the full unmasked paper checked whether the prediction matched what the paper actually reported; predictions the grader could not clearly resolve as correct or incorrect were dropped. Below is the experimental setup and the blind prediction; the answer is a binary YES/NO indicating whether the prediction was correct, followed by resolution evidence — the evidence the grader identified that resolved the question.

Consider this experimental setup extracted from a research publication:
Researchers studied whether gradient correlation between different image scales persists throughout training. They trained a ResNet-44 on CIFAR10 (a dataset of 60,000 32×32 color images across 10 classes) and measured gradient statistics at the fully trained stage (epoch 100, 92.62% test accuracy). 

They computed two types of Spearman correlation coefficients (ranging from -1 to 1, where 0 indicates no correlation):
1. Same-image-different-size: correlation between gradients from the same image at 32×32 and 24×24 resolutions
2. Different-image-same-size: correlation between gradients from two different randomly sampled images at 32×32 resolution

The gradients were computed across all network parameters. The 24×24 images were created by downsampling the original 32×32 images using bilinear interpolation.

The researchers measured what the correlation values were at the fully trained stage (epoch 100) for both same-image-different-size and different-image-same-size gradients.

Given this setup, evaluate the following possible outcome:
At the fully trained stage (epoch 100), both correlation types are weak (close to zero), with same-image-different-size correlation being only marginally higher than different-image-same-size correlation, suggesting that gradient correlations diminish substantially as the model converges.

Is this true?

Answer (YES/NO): YES